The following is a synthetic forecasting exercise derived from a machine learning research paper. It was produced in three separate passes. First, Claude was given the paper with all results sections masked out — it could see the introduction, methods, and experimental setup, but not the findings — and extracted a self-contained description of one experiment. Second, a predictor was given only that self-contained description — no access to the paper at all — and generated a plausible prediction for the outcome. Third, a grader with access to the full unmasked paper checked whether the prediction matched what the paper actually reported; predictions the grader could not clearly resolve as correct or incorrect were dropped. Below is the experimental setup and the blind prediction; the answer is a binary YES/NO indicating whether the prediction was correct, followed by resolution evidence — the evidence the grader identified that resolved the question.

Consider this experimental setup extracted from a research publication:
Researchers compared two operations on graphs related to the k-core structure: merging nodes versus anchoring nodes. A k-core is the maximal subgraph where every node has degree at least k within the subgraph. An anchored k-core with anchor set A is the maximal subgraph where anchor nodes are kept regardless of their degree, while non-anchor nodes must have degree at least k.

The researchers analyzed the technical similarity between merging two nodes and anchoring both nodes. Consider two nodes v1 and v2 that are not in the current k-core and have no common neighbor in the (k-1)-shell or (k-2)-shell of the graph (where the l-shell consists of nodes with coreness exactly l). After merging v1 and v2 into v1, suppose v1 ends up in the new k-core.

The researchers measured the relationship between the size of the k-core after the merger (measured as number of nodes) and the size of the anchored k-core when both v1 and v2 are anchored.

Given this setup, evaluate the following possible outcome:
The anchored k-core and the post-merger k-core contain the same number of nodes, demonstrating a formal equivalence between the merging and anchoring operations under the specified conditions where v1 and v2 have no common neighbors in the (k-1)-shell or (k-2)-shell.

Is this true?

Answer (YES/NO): NO